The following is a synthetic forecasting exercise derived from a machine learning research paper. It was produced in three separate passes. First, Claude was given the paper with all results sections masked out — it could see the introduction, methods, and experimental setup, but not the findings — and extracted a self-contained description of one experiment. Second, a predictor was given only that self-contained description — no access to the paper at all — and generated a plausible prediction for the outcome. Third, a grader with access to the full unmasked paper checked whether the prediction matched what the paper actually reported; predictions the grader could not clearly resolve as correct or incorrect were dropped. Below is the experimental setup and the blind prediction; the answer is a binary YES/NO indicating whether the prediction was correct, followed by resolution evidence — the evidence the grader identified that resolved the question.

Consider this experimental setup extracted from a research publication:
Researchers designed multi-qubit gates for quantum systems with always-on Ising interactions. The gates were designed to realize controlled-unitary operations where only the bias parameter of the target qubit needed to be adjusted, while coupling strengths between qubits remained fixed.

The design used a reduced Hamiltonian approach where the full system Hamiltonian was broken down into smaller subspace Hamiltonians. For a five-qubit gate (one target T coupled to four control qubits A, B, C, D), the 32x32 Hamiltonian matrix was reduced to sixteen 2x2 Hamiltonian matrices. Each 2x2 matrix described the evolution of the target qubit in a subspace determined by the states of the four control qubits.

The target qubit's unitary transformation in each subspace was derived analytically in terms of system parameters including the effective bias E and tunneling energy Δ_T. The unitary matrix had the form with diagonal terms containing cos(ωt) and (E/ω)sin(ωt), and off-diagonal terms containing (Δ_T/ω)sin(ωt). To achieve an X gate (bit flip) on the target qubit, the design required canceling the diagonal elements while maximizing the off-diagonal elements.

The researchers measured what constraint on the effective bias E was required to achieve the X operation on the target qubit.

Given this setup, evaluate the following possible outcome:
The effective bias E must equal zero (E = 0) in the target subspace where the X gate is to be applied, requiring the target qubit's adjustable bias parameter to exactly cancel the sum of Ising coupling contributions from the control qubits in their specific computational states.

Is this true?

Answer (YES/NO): YES